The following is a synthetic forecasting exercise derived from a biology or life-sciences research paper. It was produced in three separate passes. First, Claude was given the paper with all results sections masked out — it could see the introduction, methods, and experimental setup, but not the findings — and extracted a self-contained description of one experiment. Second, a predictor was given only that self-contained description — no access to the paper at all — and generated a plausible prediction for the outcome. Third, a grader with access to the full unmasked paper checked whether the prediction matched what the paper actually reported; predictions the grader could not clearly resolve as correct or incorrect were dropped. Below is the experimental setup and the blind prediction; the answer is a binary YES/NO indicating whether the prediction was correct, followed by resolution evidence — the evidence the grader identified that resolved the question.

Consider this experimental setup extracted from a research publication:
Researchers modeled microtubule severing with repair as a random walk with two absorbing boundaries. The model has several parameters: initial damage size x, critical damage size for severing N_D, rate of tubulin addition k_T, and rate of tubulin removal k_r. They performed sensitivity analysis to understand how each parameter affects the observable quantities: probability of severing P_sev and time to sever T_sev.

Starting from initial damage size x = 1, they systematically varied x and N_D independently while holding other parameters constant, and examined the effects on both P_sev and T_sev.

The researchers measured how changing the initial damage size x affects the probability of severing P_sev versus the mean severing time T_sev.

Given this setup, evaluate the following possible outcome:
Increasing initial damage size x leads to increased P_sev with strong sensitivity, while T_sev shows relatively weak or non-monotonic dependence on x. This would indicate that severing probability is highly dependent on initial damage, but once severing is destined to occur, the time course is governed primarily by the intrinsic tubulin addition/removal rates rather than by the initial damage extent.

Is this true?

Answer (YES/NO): NO